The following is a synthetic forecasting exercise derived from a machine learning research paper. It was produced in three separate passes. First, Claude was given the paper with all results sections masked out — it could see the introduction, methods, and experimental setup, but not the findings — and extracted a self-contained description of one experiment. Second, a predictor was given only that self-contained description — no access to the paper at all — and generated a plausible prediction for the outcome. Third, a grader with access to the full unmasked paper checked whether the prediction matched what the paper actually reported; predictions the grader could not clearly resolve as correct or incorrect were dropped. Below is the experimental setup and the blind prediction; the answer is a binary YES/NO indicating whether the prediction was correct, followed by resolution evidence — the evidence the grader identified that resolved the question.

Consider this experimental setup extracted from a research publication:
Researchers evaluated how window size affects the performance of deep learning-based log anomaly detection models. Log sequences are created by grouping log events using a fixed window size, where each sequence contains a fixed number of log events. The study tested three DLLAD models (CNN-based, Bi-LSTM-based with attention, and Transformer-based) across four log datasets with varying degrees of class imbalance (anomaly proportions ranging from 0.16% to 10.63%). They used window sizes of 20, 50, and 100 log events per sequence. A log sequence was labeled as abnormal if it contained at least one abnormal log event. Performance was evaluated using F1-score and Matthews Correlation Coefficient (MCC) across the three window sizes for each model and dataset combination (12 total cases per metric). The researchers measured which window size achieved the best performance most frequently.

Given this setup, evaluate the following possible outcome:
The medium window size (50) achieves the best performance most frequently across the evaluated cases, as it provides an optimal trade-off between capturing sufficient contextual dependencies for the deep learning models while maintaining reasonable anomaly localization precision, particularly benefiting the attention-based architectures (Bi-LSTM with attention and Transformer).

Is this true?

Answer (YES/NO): NO